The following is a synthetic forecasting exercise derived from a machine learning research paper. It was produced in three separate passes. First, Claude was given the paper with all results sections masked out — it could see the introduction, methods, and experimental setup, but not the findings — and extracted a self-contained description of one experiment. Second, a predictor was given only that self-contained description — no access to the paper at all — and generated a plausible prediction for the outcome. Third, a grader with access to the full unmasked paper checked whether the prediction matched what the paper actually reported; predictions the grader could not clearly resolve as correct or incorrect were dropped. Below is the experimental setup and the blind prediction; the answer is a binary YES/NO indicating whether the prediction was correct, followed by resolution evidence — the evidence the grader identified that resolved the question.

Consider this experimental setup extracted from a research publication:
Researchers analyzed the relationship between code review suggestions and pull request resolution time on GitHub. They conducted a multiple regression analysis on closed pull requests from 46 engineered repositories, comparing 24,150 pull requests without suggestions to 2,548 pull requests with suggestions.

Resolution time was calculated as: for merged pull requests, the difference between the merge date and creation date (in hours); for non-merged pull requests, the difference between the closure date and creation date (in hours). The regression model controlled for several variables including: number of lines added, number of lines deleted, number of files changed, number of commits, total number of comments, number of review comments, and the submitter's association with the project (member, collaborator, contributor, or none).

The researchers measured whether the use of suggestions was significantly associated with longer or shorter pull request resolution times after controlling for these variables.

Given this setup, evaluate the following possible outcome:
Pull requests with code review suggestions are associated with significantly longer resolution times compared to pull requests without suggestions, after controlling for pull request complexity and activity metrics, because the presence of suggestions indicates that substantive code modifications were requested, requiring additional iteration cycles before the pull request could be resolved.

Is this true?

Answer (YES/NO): YES